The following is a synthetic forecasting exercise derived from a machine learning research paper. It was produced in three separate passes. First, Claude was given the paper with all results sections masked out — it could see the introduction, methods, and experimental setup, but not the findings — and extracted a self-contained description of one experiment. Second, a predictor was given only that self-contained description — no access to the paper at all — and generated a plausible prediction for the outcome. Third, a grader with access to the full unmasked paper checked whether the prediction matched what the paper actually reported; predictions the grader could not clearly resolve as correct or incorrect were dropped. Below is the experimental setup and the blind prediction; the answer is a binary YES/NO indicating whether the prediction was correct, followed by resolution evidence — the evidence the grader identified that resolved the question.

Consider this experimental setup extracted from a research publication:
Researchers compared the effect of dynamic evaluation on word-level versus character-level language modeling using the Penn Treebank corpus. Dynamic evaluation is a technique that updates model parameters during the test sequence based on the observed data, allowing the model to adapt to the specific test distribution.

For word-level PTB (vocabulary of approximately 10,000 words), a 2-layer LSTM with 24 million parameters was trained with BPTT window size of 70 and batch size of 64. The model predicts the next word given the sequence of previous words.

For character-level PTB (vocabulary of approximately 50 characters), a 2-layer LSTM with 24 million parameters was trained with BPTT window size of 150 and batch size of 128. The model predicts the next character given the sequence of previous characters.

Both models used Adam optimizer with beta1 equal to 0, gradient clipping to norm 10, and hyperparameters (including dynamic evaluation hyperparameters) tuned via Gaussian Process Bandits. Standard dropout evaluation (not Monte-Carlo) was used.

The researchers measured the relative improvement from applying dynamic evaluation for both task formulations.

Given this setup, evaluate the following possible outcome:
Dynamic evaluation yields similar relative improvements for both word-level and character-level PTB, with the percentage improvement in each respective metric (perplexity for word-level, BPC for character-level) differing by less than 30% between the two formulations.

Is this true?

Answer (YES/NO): NO